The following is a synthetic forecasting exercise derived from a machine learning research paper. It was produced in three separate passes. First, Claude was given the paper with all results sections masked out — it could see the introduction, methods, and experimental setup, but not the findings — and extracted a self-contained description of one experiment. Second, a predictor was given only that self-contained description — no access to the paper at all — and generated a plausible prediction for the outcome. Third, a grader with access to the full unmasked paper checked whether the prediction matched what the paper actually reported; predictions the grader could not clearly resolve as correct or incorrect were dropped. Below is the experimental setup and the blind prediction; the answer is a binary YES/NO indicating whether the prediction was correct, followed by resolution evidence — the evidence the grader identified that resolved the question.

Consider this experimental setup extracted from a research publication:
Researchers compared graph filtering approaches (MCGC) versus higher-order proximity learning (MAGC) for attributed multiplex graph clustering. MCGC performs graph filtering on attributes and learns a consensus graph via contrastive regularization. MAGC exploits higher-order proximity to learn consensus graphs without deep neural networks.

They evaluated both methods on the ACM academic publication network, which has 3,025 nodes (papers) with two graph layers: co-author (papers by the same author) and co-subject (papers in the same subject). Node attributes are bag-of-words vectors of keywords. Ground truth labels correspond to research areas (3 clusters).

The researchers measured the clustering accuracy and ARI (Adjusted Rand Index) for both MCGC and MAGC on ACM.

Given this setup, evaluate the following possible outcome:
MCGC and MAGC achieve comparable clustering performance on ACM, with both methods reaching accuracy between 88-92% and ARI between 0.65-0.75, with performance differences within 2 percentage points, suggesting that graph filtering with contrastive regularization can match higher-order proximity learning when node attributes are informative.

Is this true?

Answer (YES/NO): NO